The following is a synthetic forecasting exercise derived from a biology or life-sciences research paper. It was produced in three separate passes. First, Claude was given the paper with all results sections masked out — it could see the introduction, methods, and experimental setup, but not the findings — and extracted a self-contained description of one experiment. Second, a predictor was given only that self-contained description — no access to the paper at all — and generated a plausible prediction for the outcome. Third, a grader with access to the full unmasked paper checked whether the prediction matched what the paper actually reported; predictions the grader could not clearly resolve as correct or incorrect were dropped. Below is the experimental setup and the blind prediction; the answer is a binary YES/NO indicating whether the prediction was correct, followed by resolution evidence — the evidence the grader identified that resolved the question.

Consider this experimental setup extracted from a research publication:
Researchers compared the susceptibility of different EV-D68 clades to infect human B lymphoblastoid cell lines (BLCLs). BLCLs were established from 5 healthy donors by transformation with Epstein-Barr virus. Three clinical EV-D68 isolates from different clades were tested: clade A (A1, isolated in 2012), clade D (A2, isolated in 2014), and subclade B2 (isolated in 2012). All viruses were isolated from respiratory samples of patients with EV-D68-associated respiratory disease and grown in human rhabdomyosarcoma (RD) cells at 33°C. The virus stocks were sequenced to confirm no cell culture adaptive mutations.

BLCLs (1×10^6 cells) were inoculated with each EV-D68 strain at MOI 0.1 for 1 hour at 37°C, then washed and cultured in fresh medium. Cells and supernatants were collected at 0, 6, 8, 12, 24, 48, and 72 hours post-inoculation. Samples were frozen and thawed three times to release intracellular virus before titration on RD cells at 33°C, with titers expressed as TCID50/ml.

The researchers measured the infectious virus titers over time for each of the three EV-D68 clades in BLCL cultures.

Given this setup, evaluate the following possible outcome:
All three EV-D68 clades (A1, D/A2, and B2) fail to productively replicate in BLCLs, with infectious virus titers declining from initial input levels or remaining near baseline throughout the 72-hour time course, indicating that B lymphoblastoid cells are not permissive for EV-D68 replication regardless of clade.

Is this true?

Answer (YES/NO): NO